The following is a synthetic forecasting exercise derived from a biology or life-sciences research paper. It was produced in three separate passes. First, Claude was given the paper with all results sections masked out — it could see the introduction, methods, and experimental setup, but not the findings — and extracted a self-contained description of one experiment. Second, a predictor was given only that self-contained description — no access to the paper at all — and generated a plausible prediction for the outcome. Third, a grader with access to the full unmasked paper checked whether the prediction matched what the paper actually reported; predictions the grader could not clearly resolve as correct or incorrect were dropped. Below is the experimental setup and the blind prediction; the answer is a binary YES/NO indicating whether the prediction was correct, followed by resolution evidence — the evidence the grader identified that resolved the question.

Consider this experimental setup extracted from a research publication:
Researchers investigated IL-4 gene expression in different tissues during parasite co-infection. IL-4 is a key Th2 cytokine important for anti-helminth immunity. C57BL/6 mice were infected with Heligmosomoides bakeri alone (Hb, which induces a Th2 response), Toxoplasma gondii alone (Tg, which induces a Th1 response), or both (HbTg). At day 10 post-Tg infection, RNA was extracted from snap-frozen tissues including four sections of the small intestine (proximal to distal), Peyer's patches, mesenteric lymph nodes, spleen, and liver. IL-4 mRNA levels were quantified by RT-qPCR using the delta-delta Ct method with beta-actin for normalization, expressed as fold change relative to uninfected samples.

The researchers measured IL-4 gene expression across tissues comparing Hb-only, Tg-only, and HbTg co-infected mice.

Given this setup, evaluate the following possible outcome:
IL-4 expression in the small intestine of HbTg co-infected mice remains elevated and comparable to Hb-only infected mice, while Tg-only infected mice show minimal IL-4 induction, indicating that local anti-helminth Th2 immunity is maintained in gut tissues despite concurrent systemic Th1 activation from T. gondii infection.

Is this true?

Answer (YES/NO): NO